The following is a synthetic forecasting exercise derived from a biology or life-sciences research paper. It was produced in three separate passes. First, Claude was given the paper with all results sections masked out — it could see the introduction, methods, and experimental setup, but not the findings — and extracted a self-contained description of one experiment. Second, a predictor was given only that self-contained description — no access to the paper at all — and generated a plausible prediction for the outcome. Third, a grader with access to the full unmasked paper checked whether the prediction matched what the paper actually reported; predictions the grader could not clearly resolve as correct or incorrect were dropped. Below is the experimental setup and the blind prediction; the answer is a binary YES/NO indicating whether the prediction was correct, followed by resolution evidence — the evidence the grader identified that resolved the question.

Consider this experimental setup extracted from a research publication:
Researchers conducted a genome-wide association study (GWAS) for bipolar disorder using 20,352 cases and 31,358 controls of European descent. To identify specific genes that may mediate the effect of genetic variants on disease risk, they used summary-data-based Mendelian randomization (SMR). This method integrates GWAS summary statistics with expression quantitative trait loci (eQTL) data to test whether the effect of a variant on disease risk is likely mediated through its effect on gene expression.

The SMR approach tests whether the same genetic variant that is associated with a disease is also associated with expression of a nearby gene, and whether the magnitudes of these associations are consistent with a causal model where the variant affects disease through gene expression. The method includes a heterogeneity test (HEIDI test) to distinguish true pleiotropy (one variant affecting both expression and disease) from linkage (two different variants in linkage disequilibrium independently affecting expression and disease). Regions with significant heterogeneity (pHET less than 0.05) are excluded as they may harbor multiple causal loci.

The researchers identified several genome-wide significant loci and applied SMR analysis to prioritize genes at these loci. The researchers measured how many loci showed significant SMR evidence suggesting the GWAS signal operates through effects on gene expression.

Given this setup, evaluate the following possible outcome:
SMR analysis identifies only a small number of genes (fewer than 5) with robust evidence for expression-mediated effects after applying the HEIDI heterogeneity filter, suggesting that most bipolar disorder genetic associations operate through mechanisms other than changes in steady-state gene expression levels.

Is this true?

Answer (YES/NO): NO